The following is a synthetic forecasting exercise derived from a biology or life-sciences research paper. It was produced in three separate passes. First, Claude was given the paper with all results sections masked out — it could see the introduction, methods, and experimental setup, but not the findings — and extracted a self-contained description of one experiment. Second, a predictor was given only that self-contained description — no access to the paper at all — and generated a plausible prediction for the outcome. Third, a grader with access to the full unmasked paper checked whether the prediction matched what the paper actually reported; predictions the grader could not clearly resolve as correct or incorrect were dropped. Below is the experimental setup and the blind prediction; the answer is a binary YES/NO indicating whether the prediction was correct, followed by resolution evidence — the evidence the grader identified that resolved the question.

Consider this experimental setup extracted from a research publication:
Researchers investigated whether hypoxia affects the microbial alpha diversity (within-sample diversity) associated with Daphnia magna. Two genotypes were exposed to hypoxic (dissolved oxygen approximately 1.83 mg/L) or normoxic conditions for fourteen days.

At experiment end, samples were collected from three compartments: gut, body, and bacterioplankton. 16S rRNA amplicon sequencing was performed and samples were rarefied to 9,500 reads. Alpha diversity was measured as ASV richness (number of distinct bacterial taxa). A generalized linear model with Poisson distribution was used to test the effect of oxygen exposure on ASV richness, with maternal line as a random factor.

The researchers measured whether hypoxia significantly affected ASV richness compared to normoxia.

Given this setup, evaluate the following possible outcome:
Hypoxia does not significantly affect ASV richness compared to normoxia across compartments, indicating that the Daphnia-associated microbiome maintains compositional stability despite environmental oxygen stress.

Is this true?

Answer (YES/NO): NO